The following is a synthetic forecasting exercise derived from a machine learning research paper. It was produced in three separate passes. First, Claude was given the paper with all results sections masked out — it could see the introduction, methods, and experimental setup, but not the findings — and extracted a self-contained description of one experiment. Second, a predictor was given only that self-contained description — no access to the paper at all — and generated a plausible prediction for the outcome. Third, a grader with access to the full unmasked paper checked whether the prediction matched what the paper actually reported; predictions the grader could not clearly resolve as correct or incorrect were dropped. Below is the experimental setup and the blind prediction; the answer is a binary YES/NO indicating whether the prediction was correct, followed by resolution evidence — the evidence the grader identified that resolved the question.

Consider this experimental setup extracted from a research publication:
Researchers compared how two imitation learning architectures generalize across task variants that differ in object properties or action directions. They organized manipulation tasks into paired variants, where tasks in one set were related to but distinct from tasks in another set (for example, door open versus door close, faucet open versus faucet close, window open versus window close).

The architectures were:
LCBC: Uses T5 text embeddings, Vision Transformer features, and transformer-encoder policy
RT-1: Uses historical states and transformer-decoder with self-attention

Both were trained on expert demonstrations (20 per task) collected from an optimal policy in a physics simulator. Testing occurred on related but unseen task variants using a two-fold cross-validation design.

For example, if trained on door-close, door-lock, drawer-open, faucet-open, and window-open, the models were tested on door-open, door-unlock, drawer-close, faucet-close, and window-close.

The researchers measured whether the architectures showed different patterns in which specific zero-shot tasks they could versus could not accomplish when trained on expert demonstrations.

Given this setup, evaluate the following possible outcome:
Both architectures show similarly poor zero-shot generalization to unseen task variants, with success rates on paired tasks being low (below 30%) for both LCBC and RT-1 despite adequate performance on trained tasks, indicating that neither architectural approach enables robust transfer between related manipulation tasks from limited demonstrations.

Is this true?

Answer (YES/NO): YES